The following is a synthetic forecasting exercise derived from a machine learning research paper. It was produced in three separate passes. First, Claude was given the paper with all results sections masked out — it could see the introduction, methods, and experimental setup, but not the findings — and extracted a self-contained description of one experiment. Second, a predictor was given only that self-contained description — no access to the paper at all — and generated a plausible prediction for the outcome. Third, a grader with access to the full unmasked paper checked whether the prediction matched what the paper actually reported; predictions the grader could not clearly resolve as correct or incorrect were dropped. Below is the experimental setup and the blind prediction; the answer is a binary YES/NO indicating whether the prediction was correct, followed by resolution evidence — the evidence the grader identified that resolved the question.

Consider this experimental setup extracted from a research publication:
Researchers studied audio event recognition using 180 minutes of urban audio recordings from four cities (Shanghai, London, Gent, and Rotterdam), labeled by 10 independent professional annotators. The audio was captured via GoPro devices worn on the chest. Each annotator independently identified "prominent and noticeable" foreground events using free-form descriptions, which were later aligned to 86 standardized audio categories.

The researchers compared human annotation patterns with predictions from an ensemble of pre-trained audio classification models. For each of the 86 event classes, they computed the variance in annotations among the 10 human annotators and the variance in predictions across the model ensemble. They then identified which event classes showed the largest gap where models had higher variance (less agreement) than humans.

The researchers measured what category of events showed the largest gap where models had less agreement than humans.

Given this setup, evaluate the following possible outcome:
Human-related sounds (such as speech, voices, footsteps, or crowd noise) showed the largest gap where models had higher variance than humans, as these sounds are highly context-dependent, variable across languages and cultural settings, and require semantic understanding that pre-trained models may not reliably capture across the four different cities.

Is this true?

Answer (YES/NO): NO